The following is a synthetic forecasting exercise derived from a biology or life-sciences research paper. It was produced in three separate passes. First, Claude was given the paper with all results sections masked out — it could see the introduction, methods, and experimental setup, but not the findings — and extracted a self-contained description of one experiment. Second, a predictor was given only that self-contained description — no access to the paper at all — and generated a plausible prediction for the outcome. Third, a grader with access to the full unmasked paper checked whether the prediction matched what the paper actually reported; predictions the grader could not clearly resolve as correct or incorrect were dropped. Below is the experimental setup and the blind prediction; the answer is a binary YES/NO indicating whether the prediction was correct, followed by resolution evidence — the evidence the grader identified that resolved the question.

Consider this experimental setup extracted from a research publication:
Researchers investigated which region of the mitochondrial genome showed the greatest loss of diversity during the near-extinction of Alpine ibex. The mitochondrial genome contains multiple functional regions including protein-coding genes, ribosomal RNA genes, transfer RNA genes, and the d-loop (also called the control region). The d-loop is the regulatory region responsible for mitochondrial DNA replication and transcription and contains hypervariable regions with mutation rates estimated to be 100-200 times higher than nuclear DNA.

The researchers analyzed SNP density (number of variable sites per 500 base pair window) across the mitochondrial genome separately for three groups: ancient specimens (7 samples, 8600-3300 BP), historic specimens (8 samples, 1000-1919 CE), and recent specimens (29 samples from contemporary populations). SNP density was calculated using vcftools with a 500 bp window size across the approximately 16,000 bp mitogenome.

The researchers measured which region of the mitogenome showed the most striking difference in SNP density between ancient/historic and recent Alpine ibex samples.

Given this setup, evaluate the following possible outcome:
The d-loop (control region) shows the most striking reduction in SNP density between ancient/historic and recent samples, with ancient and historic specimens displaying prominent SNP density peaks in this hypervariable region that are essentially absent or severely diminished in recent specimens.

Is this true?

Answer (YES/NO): YES